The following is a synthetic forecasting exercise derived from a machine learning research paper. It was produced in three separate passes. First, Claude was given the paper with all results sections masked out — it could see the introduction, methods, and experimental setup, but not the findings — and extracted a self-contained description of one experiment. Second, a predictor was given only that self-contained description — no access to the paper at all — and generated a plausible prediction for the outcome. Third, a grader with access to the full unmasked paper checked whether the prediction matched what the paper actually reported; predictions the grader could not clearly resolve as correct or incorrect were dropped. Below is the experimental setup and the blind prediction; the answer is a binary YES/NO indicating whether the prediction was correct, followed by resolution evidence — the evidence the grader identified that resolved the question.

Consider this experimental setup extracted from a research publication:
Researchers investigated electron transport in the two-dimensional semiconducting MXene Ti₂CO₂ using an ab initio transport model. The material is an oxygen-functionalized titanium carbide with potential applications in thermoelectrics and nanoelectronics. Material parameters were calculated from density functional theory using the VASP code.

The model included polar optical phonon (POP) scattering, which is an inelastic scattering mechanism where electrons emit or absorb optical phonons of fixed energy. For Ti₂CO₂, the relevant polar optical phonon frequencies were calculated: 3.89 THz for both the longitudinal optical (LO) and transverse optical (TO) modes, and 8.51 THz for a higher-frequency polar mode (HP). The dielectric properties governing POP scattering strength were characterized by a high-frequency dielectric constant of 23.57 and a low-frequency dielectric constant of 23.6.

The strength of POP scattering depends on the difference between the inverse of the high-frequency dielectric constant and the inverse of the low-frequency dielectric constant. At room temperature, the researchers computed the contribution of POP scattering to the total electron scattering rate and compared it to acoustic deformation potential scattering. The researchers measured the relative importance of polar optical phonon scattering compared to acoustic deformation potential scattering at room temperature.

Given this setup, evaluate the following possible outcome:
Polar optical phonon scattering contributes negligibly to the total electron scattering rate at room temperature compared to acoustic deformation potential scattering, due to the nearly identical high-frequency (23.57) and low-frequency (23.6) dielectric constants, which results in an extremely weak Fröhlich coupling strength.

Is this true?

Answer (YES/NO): YES